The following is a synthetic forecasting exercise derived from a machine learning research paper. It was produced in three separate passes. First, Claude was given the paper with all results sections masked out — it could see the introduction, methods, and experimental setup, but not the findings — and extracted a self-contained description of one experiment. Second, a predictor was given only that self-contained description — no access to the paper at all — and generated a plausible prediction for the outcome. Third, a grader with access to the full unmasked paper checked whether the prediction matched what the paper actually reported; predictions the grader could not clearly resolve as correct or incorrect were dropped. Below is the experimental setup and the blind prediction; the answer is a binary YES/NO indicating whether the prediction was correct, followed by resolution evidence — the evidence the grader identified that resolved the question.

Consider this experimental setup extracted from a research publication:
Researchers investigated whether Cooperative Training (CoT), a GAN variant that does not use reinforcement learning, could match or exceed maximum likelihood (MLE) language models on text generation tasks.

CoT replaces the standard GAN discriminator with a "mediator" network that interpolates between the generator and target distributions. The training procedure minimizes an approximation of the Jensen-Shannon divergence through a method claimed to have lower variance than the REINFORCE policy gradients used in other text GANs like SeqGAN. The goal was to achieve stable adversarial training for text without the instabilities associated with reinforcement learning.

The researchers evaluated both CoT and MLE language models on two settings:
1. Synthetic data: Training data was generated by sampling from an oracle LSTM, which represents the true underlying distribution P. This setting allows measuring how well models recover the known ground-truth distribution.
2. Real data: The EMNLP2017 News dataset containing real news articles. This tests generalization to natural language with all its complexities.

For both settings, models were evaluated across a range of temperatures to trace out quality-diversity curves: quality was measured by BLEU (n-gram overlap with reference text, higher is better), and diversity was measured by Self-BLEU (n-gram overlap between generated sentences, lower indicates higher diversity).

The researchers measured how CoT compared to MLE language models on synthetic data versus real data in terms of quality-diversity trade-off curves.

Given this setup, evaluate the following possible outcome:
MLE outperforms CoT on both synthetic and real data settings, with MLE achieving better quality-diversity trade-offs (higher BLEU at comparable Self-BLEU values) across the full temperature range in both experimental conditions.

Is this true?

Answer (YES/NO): NO